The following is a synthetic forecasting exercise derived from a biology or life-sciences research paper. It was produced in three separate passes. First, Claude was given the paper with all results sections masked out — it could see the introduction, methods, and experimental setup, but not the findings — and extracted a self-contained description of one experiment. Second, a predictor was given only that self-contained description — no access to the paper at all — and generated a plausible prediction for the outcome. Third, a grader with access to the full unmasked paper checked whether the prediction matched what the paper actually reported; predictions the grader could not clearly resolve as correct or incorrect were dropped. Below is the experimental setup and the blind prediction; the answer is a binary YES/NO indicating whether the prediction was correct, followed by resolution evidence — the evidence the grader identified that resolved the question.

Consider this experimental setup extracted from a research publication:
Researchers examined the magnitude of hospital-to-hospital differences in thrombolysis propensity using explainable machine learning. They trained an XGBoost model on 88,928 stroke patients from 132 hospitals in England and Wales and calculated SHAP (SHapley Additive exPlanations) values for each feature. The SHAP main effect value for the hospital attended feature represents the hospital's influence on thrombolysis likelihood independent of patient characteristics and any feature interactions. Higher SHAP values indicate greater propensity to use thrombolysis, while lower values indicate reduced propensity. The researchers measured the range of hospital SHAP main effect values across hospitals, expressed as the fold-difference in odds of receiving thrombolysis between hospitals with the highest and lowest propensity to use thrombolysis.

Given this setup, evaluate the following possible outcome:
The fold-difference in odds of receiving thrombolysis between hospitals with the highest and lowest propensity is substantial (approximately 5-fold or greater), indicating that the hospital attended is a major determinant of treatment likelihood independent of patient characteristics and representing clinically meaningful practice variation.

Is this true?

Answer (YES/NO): YES